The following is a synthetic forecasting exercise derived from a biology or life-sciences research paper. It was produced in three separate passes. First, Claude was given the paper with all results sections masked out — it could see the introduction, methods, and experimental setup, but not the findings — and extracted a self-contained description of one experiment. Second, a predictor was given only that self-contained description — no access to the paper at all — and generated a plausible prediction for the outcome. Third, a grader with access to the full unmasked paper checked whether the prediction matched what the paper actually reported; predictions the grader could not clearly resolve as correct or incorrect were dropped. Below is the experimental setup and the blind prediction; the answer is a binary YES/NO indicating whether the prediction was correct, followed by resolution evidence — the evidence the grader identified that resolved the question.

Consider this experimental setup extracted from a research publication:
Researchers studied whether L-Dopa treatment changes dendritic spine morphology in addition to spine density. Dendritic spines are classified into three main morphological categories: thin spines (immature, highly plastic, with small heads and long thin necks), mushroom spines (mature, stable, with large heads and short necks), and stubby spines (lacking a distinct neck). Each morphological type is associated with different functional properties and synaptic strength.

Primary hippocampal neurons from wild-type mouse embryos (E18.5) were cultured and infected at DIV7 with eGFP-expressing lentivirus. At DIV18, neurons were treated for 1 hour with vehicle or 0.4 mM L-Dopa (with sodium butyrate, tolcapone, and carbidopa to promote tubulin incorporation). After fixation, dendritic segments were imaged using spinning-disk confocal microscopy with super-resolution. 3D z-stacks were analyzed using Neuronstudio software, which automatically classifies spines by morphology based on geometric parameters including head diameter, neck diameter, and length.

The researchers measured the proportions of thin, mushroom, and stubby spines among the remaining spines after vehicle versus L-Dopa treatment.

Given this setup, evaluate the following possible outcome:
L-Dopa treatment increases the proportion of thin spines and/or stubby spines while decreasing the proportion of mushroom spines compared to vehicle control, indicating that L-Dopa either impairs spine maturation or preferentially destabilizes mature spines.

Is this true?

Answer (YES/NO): NO